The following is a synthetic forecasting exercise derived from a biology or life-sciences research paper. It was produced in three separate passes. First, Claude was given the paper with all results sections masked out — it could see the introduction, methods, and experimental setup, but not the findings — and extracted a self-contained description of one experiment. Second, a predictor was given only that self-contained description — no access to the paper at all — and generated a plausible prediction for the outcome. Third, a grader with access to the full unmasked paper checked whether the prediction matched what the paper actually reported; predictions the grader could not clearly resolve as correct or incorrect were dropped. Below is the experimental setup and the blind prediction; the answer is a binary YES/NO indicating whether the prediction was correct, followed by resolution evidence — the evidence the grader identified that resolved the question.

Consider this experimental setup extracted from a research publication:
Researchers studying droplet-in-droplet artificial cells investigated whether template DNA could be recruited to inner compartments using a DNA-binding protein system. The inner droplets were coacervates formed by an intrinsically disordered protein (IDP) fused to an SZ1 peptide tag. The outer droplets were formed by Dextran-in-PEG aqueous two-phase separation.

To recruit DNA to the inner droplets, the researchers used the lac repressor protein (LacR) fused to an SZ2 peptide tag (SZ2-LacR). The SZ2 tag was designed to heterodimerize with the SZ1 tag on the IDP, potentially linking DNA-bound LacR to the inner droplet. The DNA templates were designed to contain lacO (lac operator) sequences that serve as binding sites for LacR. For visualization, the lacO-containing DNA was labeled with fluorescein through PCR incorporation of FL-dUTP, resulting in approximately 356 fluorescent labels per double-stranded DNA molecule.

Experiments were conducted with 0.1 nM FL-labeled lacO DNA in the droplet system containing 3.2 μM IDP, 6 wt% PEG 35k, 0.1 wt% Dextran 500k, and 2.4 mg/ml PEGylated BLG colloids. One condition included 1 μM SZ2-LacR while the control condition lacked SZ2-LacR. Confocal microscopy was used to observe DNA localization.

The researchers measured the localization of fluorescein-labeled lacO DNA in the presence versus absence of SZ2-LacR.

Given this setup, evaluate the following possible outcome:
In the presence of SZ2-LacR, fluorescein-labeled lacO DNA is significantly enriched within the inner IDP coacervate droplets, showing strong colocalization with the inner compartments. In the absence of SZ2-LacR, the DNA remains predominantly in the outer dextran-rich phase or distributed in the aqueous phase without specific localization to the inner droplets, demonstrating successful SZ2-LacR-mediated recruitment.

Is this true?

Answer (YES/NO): NO